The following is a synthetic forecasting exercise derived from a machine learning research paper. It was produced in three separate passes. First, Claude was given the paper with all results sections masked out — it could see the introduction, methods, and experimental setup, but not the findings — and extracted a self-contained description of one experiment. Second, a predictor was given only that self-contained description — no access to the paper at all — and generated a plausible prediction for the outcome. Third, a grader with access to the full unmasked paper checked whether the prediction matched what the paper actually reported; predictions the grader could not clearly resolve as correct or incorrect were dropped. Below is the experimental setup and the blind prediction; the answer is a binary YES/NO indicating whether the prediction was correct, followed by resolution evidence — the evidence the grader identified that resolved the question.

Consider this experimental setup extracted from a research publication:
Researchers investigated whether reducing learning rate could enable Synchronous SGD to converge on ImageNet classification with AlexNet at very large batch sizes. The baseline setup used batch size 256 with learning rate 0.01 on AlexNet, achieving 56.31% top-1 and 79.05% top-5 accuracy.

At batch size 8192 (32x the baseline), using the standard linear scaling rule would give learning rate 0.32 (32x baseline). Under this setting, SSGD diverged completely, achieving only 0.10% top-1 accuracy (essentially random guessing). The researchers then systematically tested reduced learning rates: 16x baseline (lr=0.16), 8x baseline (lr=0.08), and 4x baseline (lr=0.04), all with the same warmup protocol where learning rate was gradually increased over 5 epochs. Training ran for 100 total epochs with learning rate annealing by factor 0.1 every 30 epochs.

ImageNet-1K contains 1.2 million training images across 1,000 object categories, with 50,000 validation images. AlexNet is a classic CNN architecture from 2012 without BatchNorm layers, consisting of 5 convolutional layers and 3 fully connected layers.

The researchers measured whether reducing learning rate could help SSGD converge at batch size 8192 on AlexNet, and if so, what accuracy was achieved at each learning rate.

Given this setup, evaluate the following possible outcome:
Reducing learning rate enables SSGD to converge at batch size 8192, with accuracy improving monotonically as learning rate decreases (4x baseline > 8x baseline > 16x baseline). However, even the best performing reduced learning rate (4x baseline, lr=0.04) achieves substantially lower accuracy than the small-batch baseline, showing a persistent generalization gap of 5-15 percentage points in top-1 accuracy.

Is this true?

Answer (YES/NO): NO